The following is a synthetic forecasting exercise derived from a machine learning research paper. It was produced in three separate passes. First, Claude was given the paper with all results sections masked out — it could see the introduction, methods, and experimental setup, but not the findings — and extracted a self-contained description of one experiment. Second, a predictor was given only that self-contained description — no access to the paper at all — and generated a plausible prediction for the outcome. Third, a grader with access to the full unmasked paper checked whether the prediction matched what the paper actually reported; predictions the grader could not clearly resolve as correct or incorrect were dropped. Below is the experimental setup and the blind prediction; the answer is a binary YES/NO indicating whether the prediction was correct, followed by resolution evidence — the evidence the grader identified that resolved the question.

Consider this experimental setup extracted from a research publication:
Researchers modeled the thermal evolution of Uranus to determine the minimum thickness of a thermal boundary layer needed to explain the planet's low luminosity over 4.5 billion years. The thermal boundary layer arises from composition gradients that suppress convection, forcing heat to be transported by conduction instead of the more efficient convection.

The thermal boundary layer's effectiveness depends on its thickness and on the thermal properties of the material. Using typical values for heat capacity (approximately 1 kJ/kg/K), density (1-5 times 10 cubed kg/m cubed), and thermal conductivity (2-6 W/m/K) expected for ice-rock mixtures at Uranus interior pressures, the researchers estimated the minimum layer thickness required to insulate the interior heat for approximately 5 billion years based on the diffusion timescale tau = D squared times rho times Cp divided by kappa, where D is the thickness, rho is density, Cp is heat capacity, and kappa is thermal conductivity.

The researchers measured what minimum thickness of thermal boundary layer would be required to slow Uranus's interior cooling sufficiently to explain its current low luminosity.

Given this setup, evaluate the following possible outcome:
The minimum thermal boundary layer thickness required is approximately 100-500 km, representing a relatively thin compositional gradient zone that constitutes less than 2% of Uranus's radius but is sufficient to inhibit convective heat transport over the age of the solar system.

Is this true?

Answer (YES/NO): NO